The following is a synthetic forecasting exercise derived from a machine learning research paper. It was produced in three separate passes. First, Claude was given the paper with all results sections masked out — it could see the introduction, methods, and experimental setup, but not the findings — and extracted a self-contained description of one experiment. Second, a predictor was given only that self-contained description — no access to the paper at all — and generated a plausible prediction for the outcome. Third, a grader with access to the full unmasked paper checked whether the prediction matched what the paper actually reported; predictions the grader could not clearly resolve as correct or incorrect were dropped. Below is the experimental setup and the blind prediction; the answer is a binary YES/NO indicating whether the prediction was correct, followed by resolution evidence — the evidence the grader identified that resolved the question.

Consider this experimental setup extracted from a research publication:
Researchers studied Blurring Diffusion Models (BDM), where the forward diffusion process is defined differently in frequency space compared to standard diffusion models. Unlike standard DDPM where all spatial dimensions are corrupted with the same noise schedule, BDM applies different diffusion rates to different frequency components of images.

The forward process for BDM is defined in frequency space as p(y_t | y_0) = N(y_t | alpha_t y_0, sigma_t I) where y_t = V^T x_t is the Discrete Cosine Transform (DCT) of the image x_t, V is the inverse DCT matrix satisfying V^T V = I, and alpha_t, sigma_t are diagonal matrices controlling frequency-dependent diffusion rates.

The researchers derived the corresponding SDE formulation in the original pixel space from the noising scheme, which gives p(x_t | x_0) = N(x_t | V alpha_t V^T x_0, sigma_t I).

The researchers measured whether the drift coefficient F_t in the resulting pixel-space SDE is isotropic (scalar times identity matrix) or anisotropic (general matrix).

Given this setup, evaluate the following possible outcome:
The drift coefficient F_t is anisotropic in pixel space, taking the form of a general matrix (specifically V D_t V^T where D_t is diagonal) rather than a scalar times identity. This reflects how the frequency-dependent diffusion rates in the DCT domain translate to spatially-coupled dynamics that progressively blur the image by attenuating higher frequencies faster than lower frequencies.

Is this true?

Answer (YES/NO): YES